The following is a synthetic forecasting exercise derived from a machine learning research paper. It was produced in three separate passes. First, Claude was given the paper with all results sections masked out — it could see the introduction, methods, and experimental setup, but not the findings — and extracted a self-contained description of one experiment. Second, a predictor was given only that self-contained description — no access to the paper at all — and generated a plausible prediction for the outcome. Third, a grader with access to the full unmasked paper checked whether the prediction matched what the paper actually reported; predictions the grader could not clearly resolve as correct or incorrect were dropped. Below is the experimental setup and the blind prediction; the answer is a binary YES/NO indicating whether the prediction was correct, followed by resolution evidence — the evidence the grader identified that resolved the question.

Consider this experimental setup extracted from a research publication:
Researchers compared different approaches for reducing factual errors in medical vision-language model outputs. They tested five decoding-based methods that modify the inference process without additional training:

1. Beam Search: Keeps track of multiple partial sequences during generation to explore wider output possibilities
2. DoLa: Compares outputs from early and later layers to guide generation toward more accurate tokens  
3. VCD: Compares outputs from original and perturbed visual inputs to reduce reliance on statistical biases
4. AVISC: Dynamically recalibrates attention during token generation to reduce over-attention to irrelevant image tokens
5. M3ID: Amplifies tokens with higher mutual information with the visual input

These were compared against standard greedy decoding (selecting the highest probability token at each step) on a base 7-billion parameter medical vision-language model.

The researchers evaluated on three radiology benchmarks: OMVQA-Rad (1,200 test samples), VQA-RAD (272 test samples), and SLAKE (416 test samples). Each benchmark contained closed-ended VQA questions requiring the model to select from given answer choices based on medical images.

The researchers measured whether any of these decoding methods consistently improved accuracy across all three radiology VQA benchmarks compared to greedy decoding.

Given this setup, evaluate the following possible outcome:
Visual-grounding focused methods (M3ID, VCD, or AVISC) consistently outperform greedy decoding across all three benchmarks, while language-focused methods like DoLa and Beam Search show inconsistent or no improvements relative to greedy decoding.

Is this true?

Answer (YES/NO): NO